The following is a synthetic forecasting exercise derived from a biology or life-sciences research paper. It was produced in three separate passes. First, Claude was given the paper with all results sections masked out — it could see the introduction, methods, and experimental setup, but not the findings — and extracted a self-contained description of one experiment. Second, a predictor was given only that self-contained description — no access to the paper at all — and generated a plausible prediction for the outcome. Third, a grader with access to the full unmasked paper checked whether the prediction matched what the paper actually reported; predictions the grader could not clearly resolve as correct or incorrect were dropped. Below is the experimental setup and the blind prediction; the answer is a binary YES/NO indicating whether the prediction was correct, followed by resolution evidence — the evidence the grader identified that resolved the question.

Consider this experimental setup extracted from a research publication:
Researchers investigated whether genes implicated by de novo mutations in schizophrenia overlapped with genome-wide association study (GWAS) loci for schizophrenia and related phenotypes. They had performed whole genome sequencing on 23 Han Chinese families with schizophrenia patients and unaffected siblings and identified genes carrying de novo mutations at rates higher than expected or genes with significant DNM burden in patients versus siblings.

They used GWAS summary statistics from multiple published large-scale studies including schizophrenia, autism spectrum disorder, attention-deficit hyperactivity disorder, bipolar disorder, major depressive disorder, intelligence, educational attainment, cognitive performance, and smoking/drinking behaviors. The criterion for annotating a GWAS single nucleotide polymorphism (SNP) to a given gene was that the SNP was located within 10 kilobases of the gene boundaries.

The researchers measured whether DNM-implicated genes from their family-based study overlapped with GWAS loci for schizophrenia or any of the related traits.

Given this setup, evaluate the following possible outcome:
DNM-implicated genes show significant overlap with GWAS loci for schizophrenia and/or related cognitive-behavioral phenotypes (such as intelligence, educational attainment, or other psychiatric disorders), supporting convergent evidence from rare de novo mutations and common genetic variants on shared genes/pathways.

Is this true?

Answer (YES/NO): YES